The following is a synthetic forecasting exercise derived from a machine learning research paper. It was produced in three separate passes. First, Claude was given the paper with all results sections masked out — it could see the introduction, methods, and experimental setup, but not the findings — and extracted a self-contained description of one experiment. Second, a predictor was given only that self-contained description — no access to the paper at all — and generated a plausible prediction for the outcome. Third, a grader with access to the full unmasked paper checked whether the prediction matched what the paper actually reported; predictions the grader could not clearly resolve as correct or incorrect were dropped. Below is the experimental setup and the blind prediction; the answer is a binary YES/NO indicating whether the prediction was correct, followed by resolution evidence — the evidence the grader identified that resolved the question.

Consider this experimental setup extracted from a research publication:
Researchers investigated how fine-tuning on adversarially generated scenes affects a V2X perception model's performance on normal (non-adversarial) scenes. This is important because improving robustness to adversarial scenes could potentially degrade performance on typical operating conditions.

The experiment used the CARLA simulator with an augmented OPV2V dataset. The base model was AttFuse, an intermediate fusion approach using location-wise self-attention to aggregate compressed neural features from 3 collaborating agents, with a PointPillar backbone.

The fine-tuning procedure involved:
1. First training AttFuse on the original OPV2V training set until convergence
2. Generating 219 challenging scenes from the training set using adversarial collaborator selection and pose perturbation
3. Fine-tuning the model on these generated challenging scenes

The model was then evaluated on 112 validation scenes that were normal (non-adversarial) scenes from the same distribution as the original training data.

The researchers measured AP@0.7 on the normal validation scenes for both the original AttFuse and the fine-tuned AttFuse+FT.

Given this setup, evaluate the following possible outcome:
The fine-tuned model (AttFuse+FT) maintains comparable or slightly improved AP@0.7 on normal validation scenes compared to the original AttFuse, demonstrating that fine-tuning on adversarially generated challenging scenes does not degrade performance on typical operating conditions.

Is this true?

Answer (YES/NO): YES